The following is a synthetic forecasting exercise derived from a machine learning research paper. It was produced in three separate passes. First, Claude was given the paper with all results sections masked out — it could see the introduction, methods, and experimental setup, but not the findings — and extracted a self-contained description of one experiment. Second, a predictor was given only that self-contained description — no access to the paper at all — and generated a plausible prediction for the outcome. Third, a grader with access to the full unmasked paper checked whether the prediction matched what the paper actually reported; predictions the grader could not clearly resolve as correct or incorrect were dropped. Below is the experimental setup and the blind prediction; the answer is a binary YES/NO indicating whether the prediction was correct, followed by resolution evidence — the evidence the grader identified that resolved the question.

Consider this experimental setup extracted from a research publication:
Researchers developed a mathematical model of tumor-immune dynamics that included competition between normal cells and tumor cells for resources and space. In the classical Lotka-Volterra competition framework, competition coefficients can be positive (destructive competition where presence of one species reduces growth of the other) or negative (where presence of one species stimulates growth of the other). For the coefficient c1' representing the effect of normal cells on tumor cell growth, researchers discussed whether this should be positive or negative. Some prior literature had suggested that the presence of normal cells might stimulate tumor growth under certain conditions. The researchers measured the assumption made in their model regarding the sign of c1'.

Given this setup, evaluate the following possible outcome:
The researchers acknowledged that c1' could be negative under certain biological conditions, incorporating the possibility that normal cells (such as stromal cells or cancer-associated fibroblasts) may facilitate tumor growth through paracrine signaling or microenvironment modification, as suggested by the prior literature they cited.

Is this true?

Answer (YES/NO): NO